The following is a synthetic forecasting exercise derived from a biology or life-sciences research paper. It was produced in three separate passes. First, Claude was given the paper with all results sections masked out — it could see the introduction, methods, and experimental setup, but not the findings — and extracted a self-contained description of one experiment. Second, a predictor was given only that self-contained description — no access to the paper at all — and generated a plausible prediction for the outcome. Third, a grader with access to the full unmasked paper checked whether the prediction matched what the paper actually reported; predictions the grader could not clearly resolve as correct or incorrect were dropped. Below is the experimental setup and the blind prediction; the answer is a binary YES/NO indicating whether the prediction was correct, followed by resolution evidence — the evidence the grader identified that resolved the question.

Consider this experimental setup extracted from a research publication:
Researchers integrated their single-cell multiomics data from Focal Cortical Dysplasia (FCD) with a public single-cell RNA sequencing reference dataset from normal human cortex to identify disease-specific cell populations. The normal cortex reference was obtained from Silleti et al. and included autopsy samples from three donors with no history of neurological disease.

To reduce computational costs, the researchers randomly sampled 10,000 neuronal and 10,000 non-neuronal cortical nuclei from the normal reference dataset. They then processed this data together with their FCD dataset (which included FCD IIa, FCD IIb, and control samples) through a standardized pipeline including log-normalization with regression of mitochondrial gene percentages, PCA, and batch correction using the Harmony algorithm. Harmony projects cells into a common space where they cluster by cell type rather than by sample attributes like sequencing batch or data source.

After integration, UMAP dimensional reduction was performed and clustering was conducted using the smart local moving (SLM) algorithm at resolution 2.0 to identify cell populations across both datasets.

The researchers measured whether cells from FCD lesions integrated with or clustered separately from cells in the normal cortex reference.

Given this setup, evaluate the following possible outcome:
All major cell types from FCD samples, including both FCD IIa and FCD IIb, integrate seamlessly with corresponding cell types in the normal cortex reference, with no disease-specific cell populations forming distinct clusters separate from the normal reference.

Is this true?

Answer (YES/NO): NO